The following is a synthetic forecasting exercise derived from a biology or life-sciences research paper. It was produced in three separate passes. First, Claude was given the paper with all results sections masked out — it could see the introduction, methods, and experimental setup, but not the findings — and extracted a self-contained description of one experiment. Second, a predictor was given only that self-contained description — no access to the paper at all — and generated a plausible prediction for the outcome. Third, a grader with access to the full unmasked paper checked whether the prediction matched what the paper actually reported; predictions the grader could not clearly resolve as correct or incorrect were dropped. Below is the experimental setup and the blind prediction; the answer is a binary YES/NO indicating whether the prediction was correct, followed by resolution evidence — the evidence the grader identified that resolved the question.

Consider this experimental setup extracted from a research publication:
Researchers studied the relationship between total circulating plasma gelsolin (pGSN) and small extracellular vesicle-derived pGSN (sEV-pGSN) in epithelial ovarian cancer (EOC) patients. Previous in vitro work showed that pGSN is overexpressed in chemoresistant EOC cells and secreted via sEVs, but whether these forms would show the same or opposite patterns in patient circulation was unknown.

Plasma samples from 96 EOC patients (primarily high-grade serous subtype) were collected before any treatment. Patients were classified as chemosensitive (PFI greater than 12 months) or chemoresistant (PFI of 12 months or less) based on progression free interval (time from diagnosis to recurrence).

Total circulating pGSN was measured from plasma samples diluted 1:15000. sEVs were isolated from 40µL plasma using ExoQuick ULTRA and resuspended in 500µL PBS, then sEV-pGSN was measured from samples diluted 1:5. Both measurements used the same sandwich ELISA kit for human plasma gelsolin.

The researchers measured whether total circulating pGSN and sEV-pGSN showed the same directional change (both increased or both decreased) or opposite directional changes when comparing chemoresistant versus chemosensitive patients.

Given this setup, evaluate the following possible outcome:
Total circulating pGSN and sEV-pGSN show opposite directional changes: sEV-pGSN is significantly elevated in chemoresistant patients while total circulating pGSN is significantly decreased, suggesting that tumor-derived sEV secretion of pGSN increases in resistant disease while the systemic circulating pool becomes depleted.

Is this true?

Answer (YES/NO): YES